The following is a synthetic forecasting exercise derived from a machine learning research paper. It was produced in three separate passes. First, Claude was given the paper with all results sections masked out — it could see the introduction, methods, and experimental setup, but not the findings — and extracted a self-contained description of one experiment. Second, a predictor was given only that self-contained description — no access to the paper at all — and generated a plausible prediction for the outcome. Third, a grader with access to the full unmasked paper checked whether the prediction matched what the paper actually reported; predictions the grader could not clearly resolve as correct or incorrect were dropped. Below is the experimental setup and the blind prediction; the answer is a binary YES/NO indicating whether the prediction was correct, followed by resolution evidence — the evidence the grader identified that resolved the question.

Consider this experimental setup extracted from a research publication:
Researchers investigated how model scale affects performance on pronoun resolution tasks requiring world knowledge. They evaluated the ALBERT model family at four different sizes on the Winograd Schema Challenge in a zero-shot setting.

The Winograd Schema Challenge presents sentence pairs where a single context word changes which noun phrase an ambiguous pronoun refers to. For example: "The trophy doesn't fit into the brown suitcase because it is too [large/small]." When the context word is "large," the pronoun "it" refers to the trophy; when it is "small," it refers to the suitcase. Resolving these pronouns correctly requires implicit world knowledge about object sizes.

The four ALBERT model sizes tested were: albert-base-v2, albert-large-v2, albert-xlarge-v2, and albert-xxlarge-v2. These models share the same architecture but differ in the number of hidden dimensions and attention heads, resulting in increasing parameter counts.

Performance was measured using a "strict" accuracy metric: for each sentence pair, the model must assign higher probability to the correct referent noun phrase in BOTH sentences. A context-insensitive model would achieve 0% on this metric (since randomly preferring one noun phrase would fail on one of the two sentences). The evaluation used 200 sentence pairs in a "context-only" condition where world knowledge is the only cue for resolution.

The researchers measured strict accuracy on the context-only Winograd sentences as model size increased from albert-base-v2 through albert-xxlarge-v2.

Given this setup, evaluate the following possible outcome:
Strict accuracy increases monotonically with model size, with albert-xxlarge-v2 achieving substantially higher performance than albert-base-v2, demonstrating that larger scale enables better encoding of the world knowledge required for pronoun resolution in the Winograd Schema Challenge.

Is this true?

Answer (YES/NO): YES